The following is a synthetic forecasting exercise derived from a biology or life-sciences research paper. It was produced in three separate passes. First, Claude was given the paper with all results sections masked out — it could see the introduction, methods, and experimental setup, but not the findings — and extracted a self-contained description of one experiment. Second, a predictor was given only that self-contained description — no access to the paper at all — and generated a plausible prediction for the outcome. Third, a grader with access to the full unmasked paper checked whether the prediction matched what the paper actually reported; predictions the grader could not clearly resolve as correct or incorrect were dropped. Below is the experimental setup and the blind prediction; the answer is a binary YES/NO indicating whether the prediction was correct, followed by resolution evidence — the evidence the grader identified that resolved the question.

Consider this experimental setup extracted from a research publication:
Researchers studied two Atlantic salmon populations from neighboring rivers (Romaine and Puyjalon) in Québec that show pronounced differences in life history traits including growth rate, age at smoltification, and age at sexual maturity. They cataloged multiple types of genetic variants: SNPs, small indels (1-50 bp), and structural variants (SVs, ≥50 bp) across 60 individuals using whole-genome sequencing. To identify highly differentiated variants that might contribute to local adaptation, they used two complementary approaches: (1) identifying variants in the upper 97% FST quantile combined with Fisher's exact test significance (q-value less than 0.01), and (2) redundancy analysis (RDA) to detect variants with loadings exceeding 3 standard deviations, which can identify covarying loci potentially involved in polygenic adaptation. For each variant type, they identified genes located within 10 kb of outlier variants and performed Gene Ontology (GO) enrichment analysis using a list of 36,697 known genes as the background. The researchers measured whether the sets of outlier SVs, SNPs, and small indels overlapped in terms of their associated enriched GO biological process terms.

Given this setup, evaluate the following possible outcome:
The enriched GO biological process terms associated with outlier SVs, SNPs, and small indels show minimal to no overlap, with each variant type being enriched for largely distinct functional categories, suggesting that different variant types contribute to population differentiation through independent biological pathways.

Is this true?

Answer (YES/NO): NO